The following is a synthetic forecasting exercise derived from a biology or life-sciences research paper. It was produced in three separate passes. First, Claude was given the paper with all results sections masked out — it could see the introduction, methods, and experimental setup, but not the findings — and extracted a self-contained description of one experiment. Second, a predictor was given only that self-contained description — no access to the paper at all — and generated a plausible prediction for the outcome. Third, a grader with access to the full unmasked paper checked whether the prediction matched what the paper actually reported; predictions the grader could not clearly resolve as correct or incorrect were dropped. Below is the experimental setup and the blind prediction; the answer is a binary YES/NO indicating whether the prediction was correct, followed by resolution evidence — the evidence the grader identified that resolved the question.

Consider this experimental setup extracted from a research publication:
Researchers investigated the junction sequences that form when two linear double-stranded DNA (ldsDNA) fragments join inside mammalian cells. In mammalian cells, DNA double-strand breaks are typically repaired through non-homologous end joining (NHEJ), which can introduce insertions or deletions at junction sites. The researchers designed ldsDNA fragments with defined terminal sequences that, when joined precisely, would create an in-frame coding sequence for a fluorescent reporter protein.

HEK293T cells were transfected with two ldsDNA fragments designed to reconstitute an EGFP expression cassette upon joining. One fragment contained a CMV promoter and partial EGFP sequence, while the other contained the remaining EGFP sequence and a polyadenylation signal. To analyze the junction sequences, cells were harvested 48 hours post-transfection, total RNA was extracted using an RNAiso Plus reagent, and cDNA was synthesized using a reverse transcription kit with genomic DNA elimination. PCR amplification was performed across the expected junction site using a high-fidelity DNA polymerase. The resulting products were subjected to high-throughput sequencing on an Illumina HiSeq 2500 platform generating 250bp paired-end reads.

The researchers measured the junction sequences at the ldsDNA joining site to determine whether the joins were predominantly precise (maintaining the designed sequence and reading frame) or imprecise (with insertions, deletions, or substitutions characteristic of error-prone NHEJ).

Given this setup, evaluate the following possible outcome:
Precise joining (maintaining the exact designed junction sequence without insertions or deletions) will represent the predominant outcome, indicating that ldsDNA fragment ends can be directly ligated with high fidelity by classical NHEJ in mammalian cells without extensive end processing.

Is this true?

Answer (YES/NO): YES